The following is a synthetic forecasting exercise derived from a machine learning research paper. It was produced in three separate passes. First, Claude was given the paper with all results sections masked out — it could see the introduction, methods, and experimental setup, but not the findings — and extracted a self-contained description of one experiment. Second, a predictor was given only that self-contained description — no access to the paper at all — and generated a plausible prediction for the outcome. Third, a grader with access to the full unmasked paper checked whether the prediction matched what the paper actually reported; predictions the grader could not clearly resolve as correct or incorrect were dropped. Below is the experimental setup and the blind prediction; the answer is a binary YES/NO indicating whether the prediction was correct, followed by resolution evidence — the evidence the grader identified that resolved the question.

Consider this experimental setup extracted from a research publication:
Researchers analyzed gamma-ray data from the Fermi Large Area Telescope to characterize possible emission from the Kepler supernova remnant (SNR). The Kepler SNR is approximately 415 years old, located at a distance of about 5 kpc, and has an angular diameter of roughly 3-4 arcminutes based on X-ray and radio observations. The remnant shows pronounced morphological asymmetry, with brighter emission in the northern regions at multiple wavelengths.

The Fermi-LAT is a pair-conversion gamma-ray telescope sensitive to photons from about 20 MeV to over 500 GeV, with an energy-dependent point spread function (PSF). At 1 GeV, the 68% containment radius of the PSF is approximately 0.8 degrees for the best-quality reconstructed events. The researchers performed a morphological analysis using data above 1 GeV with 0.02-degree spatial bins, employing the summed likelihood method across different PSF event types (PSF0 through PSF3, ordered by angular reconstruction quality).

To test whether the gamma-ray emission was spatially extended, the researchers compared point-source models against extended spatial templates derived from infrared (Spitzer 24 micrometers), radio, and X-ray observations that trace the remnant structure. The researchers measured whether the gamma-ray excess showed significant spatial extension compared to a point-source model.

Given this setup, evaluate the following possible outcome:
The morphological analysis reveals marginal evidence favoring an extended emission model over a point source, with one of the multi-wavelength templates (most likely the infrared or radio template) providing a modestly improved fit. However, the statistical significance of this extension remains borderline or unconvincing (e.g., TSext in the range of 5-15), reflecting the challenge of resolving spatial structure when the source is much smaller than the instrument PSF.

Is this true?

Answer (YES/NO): NO